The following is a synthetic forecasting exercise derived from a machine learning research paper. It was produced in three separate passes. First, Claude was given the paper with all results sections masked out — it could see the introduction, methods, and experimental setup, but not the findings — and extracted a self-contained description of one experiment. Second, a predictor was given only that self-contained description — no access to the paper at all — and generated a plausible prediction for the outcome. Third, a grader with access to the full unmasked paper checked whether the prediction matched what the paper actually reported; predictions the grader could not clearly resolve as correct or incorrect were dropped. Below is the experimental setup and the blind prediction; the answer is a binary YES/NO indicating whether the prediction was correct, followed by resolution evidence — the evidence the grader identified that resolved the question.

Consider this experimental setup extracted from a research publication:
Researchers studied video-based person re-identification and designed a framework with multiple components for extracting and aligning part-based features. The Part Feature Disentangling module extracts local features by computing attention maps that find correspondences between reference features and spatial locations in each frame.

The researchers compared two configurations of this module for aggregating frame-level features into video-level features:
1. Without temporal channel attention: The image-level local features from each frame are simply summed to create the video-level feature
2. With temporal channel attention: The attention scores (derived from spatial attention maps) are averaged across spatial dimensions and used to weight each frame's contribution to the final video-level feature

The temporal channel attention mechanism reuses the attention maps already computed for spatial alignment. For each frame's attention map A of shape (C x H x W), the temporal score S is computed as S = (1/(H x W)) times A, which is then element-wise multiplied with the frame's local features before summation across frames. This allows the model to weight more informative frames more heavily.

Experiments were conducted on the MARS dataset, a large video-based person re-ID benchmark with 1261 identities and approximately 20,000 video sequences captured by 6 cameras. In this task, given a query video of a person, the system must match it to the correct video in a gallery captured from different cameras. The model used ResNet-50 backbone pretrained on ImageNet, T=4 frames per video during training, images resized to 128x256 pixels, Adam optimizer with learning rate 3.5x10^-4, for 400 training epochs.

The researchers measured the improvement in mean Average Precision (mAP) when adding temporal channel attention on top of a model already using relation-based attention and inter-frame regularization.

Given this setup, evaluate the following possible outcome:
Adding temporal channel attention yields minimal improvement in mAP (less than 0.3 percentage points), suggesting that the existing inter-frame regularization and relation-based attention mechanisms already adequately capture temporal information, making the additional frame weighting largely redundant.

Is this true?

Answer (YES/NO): NO